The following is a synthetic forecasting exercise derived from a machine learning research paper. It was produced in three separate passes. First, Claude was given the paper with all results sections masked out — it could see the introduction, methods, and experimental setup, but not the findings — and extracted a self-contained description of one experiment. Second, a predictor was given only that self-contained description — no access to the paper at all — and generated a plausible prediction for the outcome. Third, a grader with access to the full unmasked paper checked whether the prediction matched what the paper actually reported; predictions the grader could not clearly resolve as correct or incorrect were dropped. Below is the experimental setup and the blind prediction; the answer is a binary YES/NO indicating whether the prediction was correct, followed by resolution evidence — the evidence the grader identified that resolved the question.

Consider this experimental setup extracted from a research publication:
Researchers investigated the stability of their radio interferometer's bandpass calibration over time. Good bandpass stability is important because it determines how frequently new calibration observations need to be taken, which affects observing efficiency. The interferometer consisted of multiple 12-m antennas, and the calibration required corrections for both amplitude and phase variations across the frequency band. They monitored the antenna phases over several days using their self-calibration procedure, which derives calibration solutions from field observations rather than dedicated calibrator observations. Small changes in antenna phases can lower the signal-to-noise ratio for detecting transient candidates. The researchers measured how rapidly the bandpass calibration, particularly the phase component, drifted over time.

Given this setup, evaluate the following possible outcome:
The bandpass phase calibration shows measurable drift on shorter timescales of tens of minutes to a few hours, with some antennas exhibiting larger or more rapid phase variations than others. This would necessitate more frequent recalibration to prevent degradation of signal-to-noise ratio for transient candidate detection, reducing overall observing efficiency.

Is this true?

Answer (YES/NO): NO